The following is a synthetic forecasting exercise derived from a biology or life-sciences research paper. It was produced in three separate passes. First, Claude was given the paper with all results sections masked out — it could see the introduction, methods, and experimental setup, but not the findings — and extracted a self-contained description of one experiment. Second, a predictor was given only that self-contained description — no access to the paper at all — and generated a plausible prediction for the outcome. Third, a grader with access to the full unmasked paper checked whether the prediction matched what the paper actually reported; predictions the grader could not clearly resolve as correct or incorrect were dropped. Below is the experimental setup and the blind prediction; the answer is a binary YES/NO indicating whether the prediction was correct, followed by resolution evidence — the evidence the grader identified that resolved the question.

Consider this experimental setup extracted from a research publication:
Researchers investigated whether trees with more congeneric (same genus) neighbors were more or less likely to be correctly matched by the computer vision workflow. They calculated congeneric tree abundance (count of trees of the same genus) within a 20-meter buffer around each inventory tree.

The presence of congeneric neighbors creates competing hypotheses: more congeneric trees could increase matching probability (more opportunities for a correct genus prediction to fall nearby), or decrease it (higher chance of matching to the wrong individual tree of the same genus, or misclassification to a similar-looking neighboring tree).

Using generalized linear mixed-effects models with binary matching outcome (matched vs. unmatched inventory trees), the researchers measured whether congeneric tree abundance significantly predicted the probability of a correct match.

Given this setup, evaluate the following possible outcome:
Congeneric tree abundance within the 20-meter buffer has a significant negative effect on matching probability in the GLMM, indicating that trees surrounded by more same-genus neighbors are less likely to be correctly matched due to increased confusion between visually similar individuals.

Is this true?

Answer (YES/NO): NO